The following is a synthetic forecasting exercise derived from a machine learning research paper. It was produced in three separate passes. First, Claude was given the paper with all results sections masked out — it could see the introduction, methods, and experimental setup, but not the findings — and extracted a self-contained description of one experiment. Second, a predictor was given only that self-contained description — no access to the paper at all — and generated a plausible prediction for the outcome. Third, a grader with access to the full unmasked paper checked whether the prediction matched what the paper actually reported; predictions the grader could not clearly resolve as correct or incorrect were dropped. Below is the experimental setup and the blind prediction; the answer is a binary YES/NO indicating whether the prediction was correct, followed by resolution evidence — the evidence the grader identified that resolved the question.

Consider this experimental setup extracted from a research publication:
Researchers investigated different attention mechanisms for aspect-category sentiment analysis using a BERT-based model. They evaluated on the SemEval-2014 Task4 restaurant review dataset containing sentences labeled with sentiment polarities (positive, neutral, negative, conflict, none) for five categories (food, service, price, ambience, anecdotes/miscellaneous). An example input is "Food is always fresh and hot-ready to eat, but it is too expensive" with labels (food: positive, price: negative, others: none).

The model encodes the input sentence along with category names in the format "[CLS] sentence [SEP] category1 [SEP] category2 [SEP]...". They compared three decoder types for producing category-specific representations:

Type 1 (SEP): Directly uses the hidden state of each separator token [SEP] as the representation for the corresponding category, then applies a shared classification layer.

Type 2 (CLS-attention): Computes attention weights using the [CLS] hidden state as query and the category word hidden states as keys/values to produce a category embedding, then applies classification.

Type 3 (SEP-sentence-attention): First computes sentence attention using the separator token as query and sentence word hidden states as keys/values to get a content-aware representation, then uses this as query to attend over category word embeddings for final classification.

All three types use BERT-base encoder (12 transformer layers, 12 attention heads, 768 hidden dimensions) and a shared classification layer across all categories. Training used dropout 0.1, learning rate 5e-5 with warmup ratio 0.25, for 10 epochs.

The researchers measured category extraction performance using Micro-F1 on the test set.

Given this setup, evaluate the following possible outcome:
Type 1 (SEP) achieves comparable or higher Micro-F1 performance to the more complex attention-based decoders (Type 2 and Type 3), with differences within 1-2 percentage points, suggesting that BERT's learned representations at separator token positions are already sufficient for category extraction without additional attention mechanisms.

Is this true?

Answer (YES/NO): NO